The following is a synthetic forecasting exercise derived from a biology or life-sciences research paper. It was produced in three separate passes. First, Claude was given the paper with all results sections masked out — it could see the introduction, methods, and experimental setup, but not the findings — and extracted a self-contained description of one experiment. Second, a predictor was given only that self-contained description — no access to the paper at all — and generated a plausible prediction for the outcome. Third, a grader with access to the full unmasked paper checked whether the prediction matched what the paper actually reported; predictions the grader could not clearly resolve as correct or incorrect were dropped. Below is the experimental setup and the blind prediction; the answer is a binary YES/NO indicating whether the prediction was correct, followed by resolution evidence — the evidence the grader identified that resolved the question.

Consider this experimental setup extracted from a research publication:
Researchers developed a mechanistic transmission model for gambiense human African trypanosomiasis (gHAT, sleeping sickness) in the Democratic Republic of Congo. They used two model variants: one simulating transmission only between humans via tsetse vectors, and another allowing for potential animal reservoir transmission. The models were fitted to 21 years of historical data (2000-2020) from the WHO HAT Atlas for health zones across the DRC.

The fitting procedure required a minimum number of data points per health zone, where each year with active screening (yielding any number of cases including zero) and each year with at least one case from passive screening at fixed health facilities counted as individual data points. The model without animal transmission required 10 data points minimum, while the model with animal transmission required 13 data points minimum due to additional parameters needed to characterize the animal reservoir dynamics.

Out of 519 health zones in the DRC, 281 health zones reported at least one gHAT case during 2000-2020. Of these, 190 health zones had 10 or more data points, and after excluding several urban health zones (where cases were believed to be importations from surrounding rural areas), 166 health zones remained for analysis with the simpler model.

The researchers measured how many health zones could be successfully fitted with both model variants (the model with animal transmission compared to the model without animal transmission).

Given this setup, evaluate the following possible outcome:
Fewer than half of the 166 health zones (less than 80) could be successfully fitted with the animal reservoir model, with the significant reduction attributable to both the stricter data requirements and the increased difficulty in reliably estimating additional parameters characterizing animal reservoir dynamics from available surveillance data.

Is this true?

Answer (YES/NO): NO